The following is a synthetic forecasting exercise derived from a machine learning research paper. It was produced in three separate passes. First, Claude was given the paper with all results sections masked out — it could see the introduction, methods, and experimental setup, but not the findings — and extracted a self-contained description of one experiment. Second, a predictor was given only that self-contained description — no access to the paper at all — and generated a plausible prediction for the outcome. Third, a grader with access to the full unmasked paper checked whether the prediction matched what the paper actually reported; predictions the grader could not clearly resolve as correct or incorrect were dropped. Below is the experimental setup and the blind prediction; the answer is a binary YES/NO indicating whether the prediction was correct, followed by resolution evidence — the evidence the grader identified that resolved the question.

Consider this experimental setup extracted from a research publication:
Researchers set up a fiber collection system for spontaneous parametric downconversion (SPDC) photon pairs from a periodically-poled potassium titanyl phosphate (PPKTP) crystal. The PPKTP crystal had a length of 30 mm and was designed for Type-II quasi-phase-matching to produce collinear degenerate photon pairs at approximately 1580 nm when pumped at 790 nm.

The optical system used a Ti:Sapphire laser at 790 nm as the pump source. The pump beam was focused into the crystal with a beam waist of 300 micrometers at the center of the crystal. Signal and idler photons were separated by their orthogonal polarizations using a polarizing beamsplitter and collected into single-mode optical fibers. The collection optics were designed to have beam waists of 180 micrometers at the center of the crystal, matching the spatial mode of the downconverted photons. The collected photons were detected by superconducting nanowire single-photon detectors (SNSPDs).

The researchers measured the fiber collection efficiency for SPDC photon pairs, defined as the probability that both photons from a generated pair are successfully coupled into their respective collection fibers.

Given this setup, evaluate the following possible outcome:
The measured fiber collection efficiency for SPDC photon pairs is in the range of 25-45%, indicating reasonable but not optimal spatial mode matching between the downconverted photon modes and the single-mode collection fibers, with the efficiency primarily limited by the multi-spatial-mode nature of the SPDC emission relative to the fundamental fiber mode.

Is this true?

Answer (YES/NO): NO